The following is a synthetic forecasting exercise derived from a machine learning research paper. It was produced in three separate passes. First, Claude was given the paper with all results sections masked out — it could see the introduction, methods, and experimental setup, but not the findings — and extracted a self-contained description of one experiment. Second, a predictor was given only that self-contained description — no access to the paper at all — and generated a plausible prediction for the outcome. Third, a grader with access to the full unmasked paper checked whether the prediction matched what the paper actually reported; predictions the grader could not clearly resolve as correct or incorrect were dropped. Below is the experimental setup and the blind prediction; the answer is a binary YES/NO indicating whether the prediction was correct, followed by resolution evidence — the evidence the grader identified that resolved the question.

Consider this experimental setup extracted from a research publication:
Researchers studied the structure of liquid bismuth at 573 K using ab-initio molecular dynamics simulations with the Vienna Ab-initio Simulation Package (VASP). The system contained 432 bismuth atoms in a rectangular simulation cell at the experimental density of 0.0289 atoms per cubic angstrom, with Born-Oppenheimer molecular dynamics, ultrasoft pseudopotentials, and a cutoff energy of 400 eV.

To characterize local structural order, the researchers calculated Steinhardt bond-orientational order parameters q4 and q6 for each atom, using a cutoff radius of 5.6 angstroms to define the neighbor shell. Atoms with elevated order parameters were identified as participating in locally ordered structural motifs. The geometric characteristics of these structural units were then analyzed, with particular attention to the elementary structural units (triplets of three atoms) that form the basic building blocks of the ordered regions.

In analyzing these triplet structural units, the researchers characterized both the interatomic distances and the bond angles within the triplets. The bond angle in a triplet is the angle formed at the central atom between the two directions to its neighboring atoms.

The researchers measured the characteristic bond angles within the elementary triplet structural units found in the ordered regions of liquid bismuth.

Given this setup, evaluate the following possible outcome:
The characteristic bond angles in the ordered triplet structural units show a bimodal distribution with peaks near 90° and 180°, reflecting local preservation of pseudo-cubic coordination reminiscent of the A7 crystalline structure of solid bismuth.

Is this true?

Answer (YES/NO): NO